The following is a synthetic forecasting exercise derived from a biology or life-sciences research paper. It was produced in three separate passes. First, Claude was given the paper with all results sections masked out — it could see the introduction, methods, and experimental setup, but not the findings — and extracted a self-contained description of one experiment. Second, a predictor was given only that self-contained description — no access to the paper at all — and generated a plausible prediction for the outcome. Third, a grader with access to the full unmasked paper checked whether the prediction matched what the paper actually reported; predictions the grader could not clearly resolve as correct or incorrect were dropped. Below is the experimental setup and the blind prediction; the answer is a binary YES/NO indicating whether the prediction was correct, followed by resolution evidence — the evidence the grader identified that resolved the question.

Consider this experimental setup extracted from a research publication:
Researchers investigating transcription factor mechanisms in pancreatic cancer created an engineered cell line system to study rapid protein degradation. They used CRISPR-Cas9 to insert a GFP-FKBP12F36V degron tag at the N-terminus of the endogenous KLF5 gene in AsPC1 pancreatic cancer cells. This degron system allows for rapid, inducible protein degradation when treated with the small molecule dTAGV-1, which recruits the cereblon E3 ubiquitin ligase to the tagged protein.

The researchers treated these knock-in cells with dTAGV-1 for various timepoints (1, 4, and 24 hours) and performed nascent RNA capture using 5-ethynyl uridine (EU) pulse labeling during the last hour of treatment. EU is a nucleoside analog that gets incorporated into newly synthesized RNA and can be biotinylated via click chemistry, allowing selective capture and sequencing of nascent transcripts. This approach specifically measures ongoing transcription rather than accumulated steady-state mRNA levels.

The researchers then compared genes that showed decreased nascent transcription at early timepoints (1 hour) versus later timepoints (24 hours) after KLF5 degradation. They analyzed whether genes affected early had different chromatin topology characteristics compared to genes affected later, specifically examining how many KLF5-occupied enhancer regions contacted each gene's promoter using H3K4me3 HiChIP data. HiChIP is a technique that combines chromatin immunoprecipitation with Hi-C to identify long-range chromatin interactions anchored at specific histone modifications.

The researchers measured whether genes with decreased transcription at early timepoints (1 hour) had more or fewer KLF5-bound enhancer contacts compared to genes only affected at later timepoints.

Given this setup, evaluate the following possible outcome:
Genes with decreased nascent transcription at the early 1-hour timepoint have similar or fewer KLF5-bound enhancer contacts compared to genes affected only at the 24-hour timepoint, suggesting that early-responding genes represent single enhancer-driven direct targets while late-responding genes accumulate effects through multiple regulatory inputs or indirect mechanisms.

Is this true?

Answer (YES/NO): NO